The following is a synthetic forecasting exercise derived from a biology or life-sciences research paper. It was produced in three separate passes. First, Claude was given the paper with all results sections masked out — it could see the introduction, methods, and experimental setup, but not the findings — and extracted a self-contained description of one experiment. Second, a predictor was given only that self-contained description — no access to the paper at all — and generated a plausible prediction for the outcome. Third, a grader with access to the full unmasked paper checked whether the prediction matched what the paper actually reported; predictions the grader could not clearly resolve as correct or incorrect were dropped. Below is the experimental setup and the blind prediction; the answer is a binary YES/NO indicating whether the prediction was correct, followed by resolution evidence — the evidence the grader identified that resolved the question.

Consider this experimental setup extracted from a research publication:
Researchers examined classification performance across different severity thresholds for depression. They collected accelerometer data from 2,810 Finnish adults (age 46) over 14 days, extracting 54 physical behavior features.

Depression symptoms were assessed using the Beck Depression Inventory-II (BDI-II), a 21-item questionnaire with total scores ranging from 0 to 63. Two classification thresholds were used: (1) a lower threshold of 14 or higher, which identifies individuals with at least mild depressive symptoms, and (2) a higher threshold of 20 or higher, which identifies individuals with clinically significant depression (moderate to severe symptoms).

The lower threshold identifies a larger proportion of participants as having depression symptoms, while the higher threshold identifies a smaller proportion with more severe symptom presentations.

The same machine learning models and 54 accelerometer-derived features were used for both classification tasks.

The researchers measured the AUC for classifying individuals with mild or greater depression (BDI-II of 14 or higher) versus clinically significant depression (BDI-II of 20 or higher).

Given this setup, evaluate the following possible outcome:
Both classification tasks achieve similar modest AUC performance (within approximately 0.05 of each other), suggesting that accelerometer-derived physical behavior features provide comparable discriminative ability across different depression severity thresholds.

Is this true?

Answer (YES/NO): YES